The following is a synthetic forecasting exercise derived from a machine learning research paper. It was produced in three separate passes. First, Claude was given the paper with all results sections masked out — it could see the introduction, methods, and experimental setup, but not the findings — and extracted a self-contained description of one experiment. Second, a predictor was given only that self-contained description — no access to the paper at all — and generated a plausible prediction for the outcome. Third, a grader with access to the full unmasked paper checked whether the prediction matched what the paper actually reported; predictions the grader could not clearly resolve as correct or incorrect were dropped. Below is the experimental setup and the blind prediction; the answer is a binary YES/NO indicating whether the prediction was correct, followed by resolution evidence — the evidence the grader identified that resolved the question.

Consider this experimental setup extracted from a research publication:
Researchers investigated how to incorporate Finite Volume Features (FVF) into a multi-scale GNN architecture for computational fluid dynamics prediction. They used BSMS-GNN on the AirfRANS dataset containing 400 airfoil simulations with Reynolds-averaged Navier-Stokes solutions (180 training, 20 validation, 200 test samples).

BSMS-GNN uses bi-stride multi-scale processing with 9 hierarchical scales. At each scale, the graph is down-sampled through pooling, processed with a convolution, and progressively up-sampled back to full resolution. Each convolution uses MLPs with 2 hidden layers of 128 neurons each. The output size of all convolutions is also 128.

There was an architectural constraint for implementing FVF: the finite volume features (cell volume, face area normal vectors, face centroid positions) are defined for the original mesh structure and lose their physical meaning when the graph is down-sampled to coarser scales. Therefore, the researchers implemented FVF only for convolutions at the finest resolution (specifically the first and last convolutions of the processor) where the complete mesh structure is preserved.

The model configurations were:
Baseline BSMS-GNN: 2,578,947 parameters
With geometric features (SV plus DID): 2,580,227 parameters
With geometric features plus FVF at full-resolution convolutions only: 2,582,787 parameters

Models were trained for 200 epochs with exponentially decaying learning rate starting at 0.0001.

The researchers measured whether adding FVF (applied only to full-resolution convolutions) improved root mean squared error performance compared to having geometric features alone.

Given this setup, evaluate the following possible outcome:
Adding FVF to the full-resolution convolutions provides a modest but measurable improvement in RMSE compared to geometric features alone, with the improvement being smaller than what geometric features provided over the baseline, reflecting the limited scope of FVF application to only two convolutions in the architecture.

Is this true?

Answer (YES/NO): YES